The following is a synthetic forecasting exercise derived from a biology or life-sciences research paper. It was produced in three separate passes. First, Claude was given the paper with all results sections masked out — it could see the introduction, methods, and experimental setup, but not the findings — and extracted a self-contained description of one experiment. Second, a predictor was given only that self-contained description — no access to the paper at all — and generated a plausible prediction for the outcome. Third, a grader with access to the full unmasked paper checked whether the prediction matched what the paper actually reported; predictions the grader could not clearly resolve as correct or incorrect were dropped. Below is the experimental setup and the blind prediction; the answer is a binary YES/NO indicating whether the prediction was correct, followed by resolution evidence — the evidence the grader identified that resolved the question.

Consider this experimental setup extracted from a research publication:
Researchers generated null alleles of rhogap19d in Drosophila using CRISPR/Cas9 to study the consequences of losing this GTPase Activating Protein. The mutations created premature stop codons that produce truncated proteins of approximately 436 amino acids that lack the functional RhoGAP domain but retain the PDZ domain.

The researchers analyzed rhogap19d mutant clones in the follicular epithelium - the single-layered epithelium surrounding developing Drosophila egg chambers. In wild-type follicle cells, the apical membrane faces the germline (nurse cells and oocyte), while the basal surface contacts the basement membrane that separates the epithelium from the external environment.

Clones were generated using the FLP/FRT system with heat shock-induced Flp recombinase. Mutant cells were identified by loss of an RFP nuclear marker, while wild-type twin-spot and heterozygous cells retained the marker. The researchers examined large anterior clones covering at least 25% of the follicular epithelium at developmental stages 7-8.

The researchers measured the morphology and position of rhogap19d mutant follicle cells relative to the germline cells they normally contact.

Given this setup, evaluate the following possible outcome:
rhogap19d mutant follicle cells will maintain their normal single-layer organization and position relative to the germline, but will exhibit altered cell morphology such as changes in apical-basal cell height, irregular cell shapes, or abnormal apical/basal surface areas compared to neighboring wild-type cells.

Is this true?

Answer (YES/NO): NO